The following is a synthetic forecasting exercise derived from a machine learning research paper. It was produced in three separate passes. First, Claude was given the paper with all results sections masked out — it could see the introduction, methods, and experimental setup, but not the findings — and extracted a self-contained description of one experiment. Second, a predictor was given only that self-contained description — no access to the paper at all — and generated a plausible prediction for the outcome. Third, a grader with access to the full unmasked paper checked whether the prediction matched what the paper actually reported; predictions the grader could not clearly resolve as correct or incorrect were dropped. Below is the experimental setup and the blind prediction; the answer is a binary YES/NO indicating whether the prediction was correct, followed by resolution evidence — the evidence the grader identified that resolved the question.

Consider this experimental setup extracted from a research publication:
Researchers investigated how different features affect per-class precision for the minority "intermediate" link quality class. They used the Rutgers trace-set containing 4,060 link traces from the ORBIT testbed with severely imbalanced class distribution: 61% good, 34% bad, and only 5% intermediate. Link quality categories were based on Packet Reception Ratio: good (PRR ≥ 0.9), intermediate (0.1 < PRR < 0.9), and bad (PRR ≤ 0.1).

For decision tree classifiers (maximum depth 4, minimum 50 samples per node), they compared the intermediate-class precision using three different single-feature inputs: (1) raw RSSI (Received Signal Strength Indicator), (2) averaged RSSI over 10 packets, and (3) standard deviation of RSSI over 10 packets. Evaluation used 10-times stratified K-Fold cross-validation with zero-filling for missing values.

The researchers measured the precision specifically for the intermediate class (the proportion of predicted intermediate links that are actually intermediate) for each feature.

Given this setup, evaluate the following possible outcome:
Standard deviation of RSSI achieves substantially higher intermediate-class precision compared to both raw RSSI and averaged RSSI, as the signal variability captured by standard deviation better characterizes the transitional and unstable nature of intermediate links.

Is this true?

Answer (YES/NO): NO